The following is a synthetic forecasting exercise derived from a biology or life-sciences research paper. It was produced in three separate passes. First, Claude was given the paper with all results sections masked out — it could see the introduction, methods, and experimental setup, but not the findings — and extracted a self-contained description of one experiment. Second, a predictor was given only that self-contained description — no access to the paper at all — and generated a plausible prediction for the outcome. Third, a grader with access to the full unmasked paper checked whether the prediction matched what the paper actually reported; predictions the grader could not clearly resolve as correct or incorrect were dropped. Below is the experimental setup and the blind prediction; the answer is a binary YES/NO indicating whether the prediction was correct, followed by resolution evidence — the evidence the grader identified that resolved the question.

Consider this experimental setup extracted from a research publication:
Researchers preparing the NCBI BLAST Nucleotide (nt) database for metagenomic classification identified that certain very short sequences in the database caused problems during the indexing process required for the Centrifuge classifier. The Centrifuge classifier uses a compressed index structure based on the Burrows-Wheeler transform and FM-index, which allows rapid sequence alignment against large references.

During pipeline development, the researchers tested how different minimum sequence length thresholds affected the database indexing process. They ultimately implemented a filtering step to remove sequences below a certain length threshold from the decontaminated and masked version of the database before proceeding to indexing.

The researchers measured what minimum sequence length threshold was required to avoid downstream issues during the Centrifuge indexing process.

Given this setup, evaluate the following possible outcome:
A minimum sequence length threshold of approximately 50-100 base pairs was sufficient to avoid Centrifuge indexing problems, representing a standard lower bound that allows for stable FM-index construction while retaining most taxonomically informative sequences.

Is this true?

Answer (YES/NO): NO